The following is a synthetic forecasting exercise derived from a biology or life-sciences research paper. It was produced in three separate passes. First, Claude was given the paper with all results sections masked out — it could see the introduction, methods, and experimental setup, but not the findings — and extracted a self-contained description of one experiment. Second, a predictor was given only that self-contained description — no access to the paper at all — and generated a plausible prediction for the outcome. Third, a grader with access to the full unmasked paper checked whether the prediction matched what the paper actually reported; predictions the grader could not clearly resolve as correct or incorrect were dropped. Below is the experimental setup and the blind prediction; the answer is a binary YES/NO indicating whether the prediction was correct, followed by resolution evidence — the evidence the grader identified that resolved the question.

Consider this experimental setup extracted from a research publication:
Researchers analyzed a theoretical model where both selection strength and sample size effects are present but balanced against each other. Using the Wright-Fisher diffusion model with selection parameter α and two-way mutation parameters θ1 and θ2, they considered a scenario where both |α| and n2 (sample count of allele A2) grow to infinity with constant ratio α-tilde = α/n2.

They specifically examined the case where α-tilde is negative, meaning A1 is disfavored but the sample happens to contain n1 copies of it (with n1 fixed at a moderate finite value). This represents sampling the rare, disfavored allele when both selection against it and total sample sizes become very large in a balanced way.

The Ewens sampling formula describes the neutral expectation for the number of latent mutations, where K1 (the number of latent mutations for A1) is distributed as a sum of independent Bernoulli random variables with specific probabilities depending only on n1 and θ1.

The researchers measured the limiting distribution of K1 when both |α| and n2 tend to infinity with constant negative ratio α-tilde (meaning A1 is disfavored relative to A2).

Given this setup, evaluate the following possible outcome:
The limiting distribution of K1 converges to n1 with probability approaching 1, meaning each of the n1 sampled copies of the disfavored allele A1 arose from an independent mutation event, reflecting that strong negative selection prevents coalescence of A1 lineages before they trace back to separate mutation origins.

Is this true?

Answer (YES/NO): NO